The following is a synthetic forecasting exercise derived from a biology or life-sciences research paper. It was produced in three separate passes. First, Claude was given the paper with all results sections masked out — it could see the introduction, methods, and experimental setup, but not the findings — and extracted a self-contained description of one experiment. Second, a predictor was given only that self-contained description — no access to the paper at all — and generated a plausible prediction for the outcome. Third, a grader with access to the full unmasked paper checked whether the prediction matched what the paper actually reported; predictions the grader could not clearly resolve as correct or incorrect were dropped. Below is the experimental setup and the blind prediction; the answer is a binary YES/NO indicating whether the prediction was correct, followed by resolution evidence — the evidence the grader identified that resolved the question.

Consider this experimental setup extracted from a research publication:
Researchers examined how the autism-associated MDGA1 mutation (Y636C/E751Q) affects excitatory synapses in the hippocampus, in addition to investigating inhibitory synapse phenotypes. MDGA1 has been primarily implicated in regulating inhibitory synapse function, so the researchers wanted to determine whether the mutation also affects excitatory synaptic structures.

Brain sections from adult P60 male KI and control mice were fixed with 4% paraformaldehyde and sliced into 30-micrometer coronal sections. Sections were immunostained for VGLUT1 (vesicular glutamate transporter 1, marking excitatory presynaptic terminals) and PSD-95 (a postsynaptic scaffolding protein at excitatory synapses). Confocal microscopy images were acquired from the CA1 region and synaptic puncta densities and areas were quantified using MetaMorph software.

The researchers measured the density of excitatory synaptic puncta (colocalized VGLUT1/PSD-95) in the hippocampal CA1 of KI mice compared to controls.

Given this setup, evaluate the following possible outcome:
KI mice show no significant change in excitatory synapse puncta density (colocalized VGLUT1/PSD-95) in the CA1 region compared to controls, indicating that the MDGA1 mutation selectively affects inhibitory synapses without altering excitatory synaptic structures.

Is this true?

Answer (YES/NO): YES